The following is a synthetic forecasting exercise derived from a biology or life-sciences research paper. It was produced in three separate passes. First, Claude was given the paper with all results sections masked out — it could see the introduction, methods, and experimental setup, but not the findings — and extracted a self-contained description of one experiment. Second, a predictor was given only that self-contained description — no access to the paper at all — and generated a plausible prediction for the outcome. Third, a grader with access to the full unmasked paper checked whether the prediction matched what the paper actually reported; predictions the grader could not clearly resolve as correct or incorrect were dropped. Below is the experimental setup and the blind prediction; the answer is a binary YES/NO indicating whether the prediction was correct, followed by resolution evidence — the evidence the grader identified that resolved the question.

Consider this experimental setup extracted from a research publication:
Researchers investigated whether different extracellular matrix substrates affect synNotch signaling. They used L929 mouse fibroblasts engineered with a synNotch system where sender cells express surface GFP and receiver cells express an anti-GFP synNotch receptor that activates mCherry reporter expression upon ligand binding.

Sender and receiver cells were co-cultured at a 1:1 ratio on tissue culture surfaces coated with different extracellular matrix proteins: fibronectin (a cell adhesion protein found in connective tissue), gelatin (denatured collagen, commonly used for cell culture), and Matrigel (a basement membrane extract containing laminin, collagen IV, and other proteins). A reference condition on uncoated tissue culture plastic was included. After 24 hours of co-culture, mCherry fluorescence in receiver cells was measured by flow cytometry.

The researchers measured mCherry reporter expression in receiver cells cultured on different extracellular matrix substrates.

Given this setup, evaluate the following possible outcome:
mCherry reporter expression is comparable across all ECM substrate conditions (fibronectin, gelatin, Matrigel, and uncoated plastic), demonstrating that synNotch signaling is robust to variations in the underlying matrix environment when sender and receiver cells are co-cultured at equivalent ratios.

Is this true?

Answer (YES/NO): YES